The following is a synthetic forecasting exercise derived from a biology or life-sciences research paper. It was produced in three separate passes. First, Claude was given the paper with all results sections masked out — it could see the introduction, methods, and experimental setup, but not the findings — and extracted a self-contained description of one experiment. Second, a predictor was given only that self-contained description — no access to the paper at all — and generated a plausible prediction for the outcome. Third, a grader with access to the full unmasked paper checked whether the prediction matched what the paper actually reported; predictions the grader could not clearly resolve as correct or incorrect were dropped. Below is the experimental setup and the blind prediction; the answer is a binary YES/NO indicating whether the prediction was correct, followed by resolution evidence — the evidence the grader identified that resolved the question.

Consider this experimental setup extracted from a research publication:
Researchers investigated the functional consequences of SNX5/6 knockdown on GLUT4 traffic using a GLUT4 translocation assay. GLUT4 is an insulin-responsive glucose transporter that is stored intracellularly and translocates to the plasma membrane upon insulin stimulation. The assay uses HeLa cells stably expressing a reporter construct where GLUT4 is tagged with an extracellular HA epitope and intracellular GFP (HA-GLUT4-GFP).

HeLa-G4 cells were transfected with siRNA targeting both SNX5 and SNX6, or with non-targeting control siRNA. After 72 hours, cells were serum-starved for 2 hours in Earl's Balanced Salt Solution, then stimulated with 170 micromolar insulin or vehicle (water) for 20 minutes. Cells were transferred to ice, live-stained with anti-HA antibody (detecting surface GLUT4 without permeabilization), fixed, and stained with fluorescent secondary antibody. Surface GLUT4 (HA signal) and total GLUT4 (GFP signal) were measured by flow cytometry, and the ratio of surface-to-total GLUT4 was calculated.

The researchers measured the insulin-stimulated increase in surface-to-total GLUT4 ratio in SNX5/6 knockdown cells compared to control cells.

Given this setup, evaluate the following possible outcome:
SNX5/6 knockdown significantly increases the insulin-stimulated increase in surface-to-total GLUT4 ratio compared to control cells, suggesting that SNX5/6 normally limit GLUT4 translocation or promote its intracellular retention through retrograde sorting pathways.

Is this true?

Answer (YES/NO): NO